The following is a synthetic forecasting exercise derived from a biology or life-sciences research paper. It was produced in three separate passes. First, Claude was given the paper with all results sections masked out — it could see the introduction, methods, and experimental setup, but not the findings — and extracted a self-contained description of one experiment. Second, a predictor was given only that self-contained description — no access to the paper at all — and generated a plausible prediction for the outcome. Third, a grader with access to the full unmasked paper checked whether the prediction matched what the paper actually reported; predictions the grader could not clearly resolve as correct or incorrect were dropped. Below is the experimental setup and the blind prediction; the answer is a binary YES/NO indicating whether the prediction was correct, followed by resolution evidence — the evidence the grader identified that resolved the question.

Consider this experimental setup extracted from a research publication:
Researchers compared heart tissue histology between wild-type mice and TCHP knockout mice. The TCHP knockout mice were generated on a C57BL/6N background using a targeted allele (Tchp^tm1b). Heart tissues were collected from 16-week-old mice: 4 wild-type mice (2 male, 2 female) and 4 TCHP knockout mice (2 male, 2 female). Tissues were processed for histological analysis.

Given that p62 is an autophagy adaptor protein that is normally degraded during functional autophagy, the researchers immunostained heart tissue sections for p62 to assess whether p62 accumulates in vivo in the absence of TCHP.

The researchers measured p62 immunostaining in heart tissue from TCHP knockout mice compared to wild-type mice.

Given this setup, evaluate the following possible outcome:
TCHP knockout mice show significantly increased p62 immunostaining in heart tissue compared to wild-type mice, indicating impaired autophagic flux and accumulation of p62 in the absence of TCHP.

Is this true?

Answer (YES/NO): YES